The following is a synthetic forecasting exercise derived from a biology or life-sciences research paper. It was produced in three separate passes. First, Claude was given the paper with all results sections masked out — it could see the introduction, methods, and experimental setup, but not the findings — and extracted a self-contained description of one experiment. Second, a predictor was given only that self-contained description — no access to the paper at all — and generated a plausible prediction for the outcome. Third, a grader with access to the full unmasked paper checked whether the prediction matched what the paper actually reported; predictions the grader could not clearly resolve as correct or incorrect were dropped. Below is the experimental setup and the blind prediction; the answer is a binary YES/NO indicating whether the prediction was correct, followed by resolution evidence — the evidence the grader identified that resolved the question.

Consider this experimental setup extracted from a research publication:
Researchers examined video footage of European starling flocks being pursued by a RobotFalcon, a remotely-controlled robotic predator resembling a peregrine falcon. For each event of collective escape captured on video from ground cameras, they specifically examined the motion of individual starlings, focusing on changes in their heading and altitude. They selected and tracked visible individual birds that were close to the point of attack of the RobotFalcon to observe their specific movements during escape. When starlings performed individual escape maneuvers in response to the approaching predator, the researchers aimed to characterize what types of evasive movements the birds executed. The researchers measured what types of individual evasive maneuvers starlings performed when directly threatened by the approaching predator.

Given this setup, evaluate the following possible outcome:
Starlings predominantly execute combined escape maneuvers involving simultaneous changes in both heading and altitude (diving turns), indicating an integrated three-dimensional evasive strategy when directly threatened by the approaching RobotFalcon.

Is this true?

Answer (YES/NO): NO